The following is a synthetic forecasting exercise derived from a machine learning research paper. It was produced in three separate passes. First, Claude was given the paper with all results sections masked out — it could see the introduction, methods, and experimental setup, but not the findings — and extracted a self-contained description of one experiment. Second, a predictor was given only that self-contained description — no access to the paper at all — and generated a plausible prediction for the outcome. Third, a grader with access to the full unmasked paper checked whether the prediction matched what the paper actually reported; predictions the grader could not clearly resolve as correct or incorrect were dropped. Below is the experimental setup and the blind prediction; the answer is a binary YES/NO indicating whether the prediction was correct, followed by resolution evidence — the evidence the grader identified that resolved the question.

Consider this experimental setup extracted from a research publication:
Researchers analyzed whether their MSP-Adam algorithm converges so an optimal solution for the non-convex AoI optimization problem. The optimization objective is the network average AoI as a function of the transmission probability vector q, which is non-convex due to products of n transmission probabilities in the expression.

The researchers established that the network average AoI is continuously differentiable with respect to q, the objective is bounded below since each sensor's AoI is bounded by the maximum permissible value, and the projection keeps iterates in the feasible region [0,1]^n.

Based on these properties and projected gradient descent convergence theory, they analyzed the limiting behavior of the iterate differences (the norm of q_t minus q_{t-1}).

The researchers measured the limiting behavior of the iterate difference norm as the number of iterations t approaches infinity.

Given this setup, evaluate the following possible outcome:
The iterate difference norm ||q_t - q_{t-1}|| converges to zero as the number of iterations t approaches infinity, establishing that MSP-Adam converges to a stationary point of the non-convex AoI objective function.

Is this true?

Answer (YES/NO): YES